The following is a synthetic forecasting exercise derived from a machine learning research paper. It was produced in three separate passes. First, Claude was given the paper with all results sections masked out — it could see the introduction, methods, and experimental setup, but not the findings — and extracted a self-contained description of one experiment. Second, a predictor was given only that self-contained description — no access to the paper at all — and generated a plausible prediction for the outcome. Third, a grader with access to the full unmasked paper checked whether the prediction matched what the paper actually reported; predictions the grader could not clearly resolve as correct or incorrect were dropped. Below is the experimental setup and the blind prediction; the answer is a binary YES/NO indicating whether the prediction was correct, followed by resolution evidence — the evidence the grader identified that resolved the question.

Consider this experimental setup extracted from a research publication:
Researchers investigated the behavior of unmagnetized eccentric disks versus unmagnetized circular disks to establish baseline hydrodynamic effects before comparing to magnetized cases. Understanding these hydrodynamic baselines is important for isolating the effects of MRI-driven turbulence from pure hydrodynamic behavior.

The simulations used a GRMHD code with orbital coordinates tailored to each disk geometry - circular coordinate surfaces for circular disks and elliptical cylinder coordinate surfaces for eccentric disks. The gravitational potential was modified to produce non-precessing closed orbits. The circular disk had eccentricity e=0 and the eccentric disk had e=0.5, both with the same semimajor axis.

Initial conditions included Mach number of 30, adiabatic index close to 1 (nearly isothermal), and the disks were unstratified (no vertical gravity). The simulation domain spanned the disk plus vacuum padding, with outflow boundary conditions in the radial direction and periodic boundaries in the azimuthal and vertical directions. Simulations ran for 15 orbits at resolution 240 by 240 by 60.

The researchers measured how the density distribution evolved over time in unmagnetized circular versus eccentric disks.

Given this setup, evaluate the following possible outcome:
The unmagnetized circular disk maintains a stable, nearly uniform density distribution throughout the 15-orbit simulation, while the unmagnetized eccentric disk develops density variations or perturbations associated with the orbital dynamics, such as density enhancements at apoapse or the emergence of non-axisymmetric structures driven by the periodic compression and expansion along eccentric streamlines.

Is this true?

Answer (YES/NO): NO